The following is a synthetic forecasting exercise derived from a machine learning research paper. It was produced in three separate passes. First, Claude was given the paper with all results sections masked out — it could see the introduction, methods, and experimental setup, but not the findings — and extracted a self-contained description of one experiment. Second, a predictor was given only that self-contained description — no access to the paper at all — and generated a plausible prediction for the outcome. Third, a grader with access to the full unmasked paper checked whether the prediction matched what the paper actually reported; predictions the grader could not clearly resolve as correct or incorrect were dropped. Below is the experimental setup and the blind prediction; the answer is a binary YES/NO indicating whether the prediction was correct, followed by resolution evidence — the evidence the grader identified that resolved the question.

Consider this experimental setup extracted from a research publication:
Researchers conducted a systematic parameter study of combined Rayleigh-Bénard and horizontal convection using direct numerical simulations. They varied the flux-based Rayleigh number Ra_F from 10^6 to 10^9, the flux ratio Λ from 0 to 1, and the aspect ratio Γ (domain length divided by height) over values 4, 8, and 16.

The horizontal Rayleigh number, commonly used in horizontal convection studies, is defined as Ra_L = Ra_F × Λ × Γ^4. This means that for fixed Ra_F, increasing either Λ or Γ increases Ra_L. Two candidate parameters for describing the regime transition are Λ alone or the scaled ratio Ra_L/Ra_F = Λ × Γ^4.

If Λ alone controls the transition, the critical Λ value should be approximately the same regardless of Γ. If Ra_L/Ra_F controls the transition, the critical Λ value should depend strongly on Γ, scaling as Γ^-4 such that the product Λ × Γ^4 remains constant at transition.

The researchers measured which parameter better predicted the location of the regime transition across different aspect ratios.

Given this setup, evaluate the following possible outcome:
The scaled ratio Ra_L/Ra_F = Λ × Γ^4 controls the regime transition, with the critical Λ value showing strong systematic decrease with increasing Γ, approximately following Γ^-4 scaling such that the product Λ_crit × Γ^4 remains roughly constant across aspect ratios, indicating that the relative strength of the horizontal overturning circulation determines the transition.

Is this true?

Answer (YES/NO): NO